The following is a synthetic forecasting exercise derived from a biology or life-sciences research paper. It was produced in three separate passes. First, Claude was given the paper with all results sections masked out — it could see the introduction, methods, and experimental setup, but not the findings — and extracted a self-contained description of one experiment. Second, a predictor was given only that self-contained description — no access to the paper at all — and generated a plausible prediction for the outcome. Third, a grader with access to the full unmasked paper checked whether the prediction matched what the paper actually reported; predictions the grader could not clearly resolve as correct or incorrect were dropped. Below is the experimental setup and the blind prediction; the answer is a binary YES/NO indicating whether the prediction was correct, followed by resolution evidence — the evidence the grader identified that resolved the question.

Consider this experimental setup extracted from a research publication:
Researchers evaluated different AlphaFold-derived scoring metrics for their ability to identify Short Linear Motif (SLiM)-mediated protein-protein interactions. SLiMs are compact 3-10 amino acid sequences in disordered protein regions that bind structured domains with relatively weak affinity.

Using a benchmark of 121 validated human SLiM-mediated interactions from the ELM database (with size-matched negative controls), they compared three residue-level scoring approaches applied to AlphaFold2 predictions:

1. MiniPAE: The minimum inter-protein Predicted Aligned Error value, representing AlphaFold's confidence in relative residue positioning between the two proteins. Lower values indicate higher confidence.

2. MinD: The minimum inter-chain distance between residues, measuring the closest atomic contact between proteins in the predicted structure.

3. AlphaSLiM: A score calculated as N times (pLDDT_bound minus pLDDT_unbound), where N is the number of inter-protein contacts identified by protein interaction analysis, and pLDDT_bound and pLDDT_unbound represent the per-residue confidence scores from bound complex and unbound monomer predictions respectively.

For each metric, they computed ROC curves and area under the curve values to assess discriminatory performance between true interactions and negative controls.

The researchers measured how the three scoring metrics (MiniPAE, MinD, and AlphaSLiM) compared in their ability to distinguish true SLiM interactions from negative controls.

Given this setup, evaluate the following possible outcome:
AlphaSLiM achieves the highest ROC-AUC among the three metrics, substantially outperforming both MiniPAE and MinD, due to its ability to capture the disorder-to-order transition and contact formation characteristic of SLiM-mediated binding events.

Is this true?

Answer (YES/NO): NO